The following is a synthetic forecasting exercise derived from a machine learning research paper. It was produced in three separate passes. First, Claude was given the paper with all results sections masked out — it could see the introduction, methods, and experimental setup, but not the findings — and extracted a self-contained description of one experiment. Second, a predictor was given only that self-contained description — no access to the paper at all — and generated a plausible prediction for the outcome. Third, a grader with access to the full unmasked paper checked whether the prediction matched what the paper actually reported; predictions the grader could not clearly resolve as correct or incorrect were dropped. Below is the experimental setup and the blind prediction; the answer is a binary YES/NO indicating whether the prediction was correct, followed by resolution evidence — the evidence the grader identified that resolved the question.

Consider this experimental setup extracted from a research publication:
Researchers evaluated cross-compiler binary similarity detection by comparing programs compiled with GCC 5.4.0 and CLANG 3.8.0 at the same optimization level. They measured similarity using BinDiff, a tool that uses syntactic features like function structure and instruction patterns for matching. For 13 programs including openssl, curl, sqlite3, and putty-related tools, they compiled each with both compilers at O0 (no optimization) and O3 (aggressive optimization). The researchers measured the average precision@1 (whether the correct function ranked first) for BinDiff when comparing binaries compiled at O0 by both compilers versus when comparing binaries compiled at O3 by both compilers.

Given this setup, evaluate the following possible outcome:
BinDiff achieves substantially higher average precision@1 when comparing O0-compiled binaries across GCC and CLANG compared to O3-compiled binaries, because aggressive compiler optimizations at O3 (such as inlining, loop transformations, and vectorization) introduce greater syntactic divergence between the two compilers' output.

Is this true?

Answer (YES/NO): YES